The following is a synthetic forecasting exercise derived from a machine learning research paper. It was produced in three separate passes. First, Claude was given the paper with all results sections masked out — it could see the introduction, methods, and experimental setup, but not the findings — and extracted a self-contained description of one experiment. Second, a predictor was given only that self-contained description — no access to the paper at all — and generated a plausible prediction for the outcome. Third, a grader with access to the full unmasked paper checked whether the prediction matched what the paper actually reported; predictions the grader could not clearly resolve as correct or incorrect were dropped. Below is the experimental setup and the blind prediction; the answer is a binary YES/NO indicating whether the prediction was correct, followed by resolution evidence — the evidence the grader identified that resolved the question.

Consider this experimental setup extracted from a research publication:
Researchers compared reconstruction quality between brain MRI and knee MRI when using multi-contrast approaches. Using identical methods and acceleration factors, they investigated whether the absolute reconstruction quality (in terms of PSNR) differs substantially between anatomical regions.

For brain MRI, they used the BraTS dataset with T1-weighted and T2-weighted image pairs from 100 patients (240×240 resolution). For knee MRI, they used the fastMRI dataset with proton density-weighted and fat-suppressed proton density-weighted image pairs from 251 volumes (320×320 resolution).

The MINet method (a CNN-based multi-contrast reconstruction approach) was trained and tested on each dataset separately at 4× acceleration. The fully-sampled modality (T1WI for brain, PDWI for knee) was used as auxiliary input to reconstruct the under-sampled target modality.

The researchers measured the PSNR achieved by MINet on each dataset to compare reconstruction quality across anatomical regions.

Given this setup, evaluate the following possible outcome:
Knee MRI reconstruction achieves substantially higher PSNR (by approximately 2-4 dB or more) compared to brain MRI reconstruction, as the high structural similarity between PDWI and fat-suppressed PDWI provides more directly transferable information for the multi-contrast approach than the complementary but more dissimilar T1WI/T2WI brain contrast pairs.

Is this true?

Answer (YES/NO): NO